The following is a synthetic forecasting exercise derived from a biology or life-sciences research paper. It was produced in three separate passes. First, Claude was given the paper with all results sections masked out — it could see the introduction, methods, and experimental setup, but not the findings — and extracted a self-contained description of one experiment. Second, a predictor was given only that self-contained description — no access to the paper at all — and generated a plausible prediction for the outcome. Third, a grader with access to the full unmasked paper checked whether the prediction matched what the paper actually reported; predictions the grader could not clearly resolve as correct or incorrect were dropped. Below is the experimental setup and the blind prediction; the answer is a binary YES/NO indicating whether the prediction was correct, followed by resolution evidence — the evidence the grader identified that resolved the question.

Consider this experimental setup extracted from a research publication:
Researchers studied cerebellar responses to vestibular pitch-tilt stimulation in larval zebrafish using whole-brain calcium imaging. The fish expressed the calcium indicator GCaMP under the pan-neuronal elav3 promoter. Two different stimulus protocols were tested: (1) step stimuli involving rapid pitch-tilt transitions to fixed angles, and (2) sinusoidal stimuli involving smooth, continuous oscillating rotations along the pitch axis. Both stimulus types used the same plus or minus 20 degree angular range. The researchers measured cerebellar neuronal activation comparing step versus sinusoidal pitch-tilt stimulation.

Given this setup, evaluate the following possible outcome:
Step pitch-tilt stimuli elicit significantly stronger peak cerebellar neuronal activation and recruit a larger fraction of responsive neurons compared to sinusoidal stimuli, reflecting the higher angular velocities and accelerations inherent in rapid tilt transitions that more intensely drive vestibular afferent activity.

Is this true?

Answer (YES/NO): YES